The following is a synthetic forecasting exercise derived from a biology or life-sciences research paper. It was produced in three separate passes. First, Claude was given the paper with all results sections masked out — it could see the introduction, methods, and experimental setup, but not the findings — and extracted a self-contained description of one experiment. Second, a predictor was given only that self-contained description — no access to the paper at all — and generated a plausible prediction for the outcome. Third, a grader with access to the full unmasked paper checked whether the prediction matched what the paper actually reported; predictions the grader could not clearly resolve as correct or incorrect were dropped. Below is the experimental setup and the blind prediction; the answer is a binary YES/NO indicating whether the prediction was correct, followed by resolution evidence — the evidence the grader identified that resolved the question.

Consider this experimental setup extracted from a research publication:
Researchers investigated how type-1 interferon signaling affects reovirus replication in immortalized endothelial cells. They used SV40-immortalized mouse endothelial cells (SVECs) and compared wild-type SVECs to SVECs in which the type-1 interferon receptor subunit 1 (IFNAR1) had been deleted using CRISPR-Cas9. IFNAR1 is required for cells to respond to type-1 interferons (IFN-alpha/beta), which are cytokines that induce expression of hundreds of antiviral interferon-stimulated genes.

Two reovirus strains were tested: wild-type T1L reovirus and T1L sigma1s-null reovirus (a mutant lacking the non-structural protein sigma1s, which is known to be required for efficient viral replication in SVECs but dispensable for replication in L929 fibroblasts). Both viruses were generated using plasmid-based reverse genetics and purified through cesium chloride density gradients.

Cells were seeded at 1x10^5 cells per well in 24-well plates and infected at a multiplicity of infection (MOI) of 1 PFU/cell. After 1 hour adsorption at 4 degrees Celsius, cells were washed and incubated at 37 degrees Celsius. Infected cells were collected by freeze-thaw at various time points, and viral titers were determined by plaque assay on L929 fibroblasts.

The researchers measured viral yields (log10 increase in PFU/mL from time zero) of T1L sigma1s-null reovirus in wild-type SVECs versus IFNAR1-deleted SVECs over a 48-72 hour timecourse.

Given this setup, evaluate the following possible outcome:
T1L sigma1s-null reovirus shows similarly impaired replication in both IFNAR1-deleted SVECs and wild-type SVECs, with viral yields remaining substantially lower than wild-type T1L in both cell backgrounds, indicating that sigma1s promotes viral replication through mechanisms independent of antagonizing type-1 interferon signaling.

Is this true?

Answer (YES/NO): NO